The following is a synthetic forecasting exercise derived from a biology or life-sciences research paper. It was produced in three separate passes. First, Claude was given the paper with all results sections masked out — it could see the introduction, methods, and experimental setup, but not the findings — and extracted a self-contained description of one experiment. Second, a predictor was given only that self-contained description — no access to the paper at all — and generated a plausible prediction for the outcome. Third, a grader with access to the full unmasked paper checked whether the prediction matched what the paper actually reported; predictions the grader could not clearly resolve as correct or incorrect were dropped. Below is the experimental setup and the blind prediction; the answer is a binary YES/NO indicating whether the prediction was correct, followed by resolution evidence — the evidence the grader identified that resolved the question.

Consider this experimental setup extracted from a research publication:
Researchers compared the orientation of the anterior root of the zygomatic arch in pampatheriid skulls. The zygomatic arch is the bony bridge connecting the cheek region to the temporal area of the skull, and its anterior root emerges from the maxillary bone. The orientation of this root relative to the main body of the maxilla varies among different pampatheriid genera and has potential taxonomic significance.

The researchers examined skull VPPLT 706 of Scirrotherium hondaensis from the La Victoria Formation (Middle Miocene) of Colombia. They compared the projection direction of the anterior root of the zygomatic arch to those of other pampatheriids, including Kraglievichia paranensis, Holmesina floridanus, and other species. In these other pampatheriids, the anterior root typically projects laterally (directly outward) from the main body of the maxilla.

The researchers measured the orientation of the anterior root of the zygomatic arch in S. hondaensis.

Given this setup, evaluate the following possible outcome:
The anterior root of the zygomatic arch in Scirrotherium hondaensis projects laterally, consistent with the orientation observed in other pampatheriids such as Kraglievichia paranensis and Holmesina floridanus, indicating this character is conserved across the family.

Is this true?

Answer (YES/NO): NO